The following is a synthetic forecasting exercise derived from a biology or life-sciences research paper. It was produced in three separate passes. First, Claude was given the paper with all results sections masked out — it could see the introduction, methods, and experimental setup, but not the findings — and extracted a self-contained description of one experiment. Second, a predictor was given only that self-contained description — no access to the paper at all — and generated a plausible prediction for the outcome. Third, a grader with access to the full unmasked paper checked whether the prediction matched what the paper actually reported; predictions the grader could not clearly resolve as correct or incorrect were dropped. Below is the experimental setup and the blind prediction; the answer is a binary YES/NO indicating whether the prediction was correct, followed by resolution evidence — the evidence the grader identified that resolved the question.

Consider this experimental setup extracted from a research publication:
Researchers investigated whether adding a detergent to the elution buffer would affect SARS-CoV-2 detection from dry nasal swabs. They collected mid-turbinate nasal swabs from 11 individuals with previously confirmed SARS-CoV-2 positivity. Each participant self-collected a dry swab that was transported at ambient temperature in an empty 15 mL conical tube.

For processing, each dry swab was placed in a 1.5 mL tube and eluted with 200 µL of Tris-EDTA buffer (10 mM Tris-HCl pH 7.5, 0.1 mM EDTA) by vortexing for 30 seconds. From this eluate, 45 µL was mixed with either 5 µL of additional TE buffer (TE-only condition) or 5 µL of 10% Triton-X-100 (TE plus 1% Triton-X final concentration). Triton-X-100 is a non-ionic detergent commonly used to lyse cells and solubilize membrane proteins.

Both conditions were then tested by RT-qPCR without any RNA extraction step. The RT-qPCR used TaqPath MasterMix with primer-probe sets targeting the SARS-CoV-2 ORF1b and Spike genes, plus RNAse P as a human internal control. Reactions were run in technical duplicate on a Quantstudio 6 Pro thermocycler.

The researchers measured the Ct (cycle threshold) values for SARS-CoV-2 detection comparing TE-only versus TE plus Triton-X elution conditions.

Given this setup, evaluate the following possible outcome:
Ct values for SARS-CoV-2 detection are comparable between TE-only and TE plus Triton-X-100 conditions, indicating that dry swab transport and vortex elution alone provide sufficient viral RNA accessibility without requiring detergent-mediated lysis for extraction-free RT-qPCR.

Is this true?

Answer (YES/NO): NO